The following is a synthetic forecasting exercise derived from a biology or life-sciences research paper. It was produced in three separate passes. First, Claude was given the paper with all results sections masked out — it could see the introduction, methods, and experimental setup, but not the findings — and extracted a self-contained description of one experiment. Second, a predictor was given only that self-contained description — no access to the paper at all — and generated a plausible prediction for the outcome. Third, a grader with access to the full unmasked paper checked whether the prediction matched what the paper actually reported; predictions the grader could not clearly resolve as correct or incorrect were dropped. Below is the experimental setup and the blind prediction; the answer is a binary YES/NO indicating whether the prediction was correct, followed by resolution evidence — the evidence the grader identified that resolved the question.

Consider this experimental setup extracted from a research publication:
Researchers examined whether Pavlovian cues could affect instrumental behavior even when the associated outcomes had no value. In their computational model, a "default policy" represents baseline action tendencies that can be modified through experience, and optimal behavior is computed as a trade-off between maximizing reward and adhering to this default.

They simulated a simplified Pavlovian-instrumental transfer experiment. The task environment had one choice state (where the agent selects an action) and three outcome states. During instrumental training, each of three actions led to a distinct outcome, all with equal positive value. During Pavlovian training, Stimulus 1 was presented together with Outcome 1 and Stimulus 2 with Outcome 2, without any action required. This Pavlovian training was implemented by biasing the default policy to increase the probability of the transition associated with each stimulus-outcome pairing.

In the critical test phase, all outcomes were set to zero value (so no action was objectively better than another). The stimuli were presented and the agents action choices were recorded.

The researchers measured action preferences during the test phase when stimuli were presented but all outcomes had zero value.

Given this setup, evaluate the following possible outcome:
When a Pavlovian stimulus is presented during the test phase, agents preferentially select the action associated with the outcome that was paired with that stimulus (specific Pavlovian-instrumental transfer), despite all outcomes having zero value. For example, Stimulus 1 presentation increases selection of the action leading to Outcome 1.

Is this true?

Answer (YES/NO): YES